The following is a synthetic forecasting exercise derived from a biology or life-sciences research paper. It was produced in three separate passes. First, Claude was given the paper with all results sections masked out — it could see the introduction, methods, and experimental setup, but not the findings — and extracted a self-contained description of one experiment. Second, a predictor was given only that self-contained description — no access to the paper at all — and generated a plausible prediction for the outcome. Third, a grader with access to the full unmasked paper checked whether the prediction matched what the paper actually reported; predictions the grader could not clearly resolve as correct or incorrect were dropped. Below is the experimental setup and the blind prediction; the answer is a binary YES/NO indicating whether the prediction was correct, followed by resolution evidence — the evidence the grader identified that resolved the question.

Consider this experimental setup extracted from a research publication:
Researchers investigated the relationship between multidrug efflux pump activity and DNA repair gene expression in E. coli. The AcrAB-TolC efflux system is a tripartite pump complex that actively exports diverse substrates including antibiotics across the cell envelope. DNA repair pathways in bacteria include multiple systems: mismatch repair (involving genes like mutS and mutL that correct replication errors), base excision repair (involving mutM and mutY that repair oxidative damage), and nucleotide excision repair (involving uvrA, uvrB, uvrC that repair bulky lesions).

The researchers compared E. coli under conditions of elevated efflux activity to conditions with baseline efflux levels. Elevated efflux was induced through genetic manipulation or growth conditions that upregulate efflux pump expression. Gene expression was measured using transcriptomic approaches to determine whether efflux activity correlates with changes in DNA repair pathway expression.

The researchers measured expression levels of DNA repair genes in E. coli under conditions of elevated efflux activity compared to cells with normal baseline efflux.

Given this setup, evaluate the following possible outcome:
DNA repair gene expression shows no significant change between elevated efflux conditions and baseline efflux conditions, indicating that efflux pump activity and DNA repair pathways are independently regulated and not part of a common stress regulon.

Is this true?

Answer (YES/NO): NO